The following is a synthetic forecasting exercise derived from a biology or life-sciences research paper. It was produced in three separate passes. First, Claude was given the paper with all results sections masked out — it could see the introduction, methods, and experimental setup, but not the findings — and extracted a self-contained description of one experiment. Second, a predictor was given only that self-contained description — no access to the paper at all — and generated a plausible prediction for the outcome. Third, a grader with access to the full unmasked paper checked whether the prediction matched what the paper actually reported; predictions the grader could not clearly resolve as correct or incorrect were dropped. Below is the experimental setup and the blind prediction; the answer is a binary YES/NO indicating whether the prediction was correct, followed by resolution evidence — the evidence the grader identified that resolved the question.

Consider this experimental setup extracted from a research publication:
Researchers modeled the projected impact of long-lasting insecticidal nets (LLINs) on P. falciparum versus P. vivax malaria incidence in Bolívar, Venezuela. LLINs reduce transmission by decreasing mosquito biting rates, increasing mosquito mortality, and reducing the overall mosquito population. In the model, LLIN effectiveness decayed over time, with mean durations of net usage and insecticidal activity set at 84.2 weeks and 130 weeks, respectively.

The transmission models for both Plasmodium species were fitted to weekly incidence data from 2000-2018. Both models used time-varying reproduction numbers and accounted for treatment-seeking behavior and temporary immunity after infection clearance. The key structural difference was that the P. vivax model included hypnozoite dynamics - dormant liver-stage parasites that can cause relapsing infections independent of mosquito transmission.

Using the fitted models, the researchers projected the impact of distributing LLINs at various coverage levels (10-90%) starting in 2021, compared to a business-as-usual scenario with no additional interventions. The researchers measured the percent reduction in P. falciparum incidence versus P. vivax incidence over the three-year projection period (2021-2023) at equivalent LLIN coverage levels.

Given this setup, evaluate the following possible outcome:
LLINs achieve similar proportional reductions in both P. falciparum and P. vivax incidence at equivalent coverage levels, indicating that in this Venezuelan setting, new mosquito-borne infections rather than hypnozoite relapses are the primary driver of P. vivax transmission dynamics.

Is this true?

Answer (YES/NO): NO